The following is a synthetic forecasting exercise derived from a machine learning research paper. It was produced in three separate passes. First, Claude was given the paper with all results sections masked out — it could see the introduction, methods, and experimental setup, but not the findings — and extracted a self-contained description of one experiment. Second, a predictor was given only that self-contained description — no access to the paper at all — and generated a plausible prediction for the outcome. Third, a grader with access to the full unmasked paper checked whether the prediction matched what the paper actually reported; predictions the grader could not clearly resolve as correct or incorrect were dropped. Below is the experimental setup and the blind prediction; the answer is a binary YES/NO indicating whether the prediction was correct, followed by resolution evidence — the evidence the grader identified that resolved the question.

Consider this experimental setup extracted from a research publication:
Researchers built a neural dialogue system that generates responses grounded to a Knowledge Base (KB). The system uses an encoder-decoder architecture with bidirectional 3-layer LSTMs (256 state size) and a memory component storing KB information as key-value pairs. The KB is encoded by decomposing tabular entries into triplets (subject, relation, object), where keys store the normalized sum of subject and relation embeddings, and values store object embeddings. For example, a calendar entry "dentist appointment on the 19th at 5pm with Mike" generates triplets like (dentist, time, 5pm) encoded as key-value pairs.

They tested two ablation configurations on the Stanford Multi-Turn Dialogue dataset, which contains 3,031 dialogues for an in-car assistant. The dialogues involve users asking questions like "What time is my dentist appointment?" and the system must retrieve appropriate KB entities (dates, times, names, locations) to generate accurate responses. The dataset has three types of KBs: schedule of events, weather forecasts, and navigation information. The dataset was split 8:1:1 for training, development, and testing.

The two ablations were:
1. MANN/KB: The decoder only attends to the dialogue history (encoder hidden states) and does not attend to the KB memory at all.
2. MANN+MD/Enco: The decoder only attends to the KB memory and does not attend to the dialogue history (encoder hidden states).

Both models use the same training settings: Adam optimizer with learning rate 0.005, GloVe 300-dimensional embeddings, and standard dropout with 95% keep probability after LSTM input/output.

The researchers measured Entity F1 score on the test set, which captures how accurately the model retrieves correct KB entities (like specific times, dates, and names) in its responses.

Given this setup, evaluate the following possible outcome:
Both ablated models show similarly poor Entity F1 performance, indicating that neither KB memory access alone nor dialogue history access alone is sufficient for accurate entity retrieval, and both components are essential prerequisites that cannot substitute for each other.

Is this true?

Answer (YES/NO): NO